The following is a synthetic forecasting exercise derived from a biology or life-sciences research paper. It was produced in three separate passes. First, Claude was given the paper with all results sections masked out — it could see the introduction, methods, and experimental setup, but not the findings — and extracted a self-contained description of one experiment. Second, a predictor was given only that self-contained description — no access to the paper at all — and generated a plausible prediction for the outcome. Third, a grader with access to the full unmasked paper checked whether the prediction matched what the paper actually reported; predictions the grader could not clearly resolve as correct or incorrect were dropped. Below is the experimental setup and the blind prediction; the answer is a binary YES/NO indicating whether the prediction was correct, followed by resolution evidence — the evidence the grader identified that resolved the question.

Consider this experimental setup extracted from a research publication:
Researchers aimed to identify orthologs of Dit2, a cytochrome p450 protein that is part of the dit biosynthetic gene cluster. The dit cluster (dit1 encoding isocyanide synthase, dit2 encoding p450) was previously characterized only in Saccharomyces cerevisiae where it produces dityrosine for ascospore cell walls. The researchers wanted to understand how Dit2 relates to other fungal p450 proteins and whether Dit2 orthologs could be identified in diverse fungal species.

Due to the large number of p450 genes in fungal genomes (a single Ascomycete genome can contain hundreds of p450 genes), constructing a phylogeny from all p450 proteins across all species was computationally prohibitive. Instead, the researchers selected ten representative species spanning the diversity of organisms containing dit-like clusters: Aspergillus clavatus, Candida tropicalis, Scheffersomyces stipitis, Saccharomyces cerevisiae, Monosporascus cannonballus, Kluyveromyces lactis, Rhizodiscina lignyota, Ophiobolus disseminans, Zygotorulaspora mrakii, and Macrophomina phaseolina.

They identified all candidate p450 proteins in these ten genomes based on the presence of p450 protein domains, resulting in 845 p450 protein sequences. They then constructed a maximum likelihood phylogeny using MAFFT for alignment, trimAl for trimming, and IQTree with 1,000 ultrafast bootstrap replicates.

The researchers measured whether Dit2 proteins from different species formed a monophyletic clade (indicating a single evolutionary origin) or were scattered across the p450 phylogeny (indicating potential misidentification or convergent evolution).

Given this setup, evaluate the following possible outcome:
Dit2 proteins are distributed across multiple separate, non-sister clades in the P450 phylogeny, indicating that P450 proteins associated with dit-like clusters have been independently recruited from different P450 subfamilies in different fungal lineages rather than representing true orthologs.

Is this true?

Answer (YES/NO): NO